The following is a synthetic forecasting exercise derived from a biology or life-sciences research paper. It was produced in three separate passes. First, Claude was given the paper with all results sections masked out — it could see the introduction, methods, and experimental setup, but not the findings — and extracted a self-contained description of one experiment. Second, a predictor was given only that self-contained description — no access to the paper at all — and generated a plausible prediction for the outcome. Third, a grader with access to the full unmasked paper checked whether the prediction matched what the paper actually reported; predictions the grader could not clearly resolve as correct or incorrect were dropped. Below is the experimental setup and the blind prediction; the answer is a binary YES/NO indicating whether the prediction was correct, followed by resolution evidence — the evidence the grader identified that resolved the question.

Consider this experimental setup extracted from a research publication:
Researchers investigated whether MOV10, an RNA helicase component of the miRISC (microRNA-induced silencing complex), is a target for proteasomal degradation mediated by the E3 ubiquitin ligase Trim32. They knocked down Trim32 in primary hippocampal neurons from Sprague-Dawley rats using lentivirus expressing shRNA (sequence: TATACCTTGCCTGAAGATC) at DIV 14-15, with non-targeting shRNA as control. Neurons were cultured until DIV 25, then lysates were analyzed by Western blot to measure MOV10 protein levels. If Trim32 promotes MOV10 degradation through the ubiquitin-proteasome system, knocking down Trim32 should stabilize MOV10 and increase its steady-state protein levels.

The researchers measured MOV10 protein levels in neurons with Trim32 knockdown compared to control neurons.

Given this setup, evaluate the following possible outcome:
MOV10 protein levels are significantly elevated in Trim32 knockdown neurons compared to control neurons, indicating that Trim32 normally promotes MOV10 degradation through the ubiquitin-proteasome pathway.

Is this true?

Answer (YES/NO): YES